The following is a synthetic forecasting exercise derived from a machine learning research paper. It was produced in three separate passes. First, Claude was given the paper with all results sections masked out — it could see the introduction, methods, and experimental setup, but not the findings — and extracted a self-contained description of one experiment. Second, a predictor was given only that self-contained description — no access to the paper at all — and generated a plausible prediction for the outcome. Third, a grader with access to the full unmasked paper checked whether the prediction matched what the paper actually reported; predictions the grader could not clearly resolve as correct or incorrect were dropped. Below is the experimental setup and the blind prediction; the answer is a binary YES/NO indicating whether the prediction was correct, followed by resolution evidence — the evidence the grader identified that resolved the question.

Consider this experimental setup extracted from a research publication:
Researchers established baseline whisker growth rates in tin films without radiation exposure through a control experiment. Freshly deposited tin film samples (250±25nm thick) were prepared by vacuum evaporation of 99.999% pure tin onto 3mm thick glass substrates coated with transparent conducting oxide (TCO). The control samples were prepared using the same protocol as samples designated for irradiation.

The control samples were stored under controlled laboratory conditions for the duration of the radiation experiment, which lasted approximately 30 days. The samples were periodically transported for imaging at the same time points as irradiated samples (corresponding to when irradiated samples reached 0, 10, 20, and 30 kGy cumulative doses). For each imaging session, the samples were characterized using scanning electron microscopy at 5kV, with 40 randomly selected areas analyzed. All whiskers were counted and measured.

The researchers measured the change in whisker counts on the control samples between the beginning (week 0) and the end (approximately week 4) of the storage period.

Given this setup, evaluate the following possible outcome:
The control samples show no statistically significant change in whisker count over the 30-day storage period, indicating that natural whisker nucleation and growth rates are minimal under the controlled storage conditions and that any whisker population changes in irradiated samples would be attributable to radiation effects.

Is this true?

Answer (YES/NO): NO